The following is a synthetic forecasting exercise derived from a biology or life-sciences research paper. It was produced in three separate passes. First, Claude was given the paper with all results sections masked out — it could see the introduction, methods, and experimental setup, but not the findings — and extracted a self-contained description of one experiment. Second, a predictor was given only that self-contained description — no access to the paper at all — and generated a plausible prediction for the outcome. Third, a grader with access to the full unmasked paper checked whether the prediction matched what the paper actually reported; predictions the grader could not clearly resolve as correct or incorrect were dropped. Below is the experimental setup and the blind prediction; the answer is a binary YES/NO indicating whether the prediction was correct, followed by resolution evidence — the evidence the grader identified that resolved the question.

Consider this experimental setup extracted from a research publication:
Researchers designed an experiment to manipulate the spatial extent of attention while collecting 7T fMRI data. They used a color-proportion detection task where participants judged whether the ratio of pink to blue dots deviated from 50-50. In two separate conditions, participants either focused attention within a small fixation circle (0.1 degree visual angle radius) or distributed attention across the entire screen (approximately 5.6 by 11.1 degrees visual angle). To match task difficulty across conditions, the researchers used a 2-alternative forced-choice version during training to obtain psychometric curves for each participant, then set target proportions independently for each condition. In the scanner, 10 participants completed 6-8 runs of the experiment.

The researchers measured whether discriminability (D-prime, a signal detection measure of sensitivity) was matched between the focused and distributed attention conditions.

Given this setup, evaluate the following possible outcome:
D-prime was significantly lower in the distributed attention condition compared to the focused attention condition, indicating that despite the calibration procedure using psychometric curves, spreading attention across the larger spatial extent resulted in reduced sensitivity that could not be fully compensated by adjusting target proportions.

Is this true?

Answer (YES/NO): NO